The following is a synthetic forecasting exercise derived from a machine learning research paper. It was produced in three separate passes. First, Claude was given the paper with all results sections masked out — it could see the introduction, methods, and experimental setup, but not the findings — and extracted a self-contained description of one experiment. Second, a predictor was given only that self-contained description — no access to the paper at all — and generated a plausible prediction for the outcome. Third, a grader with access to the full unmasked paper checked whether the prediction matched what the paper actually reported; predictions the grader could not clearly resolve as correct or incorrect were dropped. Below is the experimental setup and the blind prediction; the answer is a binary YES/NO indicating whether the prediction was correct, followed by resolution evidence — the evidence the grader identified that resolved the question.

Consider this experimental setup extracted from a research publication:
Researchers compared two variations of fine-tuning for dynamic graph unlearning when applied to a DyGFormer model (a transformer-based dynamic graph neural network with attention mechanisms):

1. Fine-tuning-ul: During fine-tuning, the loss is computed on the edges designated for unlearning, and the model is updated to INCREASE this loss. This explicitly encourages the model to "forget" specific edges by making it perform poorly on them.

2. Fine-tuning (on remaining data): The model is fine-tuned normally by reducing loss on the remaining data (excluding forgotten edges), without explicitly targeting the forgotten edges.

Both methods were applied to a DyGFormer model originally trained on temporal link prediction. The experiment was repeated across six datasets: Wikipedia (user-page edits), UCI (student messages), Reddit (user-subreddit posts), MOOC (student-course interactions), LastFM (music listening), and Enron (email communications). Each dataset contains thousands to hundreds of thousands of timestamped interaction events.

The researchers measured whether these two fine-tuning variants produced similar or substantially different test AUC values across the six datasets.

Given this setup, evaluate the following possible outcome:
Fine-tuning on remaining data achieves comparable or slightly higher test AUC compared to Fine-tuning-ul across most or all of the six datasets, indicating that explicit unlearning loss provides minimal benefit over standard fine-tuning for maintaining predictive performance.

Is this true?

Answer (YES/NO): NO